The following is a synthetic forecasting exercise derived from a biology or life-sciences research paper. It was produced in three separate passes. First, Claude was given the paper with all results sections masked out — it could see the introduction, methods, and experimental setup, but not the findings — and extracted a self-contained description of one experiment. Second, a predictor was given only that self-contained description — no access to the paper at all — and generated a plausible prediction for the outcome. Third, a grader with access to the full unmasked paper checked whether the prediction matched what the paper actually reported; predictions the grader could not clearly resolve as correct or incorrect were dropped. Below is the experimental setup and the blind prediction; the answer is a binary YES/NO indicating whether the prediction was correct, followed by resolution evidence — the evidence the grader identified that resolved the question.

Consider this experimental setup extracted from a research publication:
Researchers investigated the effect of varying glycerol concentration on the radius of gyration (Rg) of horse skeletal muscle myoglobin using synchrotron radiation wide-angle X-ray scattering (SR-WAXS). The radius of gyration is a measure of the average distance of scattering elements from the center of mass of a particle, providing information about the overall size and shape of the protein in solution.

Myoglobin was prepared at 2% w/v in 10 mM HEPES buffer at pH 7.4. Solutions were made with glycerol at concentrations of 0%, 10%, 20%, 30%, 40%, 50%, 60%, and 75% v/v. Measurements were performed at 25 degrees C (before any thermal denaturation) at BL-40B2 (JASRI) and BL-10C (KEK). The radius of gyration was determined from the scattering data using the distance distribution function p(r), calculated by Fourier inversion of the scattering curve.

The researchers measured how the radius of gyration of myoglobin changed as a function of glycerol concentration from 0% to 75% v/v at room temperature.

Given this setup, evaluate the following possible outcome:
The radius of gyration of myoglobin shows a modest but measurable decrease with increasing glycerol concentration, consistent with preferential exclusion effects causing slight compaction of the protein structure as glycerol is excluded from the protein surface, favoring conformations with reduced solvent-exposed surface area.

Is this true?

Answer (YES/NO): NO